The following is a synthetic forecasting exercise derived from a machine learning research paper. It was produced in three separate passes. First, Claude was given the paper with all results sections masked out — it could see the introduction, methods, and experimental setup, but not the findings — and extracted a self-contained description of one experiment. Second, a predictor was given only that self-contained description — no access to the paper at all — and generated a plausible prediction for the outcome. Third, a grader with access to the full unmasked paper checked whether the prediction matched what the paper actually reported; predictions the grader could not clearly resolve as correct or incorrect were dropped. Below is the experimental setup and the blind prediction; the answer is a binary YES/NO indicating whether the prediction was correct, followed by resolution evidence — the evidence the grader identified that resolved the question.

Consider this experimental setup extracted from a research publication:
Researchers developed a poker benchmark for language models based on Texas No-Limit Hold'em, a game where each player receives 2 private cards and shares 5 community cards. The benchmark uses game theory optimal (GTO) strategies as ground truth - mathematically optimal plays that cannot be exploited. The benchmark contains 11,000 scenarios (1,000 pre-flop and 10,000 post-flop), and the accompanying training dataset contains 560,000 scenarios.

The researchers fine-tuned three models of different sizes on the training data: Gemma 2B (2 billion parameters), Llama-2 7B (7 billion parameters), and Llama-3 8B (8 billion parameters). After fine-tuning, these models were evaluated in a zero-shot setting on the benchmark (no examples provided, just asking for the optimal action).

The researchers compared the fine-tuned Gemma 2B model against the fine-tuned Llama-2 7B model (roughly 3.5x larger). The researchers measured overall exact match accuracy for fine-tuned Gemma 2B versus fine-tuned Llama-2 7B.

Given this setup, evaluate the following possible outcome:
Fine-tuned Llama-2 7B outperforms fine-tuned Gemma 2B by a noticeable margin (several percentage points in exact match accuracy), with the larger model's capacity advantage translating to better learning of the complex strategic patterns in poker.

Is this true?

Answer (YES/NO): YES